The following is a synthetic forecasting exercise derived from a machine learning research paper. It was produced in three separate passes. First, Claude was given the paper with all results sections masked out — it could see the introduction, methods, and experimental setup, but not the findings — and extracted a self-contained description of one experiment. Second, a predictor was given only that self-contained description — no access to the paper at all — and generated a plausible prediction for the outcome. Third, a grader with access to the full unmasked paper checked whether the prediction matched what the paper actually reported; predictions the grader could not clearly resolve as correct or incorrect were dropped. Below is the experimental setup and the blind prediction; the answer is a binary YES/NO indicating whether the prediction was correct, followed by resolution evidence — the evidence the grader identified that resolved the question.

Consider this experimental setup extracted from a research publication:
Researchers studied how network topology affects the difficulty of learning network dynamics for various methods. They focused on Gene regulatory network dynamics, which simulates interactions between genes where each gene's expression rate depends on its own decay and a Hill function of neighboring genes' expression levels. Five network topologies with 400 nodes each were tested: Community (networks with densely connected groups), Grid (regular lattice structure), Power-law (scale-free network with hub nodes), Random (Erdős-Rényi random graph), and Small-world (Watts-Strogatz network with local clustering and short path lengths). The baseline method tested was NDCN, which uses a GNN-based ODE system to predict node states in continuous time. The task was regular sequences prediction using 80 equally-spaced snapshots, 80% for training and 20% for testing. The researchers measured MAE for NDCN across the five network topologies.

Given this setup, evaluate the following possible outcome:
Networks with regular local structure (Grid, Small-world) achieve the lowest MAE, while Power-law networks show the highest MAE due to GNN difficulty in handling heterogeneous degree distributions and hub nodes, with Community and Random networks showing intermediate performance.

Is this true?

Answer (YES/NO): NO